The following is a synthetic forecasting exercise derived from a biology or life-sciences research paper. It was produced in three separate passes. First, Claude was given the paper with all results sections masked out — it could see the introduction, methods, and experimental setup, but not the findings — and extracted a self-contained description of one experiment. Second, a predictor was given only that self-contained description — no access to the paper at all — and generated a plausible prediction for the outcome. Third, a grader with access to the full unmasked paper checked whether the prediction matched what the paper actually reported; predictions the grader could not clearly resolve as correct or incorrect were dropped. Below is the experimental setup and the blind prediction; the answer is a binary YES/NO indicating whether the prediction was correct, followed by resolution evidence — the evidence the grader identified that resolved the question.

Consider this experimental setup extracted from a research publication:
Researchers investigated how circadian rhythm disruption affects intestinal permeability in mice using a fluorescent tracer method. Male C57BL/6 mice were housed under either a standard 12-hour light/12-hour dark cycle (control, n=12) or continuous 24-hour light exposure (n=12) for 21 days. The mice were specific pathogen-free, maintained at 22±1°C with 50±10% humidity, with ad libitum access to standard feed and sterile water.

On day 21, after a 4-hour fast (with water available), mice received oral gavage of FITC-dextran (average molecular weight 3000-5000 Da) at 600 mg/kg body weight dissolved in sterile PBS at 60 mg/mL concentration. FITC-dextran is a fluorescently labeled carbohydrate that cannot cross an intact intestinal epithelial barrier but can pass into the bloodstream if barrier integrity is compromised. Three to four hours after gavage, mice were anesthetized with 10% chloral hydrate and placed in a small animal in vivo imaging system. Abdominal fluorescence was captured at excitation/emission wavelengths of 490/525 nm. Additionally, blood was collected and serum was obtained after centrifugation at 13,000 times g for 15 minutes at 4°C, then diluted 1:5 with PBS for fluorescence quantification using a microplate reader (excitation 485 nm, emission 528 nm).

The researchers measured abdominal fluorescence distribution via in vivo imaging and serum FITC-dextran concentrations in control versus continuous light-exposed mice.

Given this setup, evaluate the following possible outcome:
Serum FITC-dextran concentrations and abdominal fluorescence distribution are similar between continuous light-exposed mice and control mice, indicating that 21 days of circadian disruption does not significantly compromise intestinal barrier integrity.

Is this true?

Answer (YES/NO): NO